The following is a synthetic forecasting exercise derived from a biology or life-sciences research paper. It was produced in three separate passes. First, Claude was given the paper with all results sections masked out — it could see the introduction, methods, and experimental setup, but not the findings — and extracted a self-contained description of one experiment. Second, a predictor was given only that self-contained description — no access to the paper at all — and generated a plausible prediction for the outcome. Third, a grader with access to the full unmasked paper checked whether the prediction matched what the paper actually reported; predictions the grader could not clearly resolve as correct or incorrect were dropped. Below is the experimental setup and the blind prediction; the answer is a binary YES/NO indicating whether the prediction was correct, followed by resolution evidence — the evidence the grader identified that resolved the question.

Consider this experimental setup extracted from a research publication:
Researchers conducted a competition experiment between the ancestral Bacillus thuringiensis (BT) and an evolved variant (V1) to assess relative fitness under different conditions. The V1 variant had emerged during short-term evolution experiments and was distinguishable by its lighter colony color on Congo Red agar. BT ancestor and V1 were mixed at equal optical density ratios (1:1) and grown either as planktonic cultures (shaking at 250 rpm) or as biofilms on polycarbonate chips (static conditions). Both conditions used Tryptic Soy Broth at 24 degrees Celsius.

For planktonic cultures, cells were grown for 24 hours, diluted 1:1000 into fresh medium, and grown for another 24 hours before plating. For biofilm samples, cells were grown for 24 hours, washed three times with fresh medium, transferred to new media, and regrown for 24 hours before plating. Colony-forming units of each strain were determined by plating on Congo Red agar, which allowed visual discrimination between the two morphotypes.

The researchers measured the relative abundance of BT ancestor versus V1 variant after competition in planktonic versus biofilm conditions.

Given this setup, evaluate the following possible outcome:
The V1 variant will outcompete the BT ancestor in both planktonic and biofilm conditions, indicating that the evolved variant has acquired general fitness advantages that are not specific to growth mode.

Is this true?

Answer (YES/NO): NO